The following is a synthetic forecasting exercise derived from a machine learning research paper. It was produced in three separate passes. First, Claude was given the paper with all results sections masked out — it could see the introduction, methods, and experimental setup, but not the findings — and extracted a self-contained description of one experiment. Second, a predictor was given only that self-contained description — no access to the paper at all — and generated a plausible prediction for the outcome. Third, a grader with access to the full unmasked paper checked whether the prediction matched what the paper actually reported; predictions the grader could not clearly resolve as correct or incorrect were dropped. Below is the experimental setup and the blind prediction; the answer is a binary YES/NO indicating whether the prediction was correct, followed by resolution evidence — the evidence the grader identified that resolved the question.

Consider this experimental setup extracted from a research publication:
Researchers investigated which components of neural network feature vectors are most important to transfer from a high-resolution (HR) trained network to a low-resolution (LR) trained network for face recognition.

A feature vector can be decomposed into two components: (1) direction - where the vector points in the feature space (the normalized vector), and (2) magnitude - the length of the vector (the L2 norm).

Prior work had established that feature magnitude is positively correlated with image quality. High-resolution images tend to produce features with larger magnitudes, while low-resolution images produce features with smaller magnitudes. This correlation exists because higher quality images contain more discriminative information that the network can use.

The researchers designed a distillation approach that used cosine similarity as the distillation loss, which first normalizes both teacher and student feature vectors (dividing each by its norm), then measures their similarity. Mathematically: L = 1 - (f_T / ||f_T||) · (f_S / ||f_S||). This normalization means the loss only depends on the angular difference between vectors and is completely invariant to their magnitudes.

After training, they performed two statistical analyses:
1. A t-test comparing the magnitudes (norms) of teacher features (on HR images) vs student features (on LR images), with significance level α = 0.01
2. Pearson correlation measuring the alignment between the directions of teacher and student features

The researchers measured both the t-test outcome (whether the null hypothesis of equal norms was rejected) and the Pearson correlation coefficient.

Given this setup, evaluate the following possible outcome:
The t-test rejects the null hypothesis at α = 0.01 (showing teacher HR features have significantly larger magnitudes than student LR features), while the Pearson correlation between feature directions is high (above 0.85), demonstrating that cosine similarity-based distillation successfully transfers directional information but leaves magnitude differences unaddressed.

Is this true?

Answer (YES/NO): NO